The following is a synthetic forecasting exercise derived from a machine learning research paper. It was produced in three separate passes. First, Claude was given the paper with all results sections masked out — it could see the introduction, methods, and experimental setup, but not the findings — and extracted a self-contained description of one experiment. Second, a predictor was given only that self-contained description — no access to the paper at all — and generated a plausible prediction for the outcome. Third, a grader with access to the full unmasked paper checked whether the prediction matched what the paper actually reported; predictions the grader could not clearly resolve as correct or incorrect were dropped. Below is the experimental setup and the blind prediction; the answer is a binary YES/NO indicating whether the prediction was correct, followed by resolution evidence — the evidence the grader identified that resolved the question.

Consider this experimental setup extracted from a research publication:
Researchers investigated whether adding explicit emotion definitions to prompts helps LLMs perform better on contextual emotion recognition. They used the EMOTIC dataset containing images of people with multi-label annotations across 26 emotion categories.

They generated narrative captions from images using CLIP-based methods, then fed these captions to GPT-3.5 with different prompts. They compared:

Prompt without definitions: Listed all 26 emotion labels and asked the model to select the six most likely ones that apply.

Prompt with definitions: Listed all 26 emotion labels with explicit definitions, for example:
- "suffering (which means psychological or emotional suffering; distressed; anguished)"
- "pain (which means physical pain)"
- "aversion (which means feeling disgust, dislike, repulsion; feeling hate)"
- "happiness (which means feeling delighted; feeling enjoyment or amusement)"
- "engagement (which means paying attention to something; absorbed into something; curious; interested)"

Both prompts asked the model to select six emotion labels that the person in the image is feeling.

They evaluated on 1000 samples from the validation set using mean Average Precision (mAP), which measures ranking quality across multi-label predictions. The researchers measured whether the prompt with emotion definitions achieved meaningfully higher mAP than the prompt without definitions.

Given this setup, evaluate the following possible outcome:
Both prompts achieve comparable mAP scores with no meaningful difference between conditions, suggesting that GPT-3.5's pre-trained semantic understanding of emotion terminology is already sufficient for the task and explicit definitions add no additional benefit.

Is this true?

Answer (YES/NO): YES